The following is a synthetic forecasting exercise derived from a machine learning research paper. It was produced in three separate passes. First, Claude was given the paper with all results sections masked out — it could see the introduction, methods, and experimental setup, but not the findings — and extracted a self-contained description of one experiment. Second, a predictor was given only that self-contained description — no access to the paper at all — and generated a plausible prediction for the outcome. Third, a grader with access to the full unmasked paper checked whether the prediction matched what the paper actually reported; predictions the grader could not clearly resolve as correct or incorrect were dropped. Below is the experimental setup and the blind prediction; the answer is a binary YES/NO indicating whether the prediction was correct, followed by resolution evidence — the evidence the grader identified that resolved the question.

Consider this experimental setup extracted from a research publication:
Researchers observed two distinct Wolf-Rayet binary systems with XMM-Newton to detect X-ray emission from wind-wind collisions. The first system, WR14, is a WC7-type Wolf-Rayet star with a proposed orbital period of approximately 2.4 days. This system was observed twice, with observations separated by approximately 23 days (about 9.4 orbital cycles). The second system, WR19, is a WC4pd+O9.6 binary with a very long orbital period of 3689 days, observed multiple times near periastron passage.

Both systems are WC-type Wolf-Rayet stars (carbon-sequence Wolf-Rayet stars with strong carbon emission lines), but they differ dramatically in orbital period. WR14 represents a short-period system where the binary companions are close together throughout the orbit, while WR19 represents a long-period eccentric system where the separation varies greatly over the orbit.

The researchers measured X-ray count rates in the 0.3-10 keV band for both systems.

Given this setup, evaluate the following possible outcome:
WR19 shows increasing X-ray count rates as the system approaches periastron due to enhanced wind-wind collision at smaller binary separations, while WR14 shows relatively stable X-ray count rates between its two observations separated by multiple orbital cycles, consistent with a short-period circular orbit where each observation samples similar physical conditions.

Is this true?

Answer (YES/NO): NO